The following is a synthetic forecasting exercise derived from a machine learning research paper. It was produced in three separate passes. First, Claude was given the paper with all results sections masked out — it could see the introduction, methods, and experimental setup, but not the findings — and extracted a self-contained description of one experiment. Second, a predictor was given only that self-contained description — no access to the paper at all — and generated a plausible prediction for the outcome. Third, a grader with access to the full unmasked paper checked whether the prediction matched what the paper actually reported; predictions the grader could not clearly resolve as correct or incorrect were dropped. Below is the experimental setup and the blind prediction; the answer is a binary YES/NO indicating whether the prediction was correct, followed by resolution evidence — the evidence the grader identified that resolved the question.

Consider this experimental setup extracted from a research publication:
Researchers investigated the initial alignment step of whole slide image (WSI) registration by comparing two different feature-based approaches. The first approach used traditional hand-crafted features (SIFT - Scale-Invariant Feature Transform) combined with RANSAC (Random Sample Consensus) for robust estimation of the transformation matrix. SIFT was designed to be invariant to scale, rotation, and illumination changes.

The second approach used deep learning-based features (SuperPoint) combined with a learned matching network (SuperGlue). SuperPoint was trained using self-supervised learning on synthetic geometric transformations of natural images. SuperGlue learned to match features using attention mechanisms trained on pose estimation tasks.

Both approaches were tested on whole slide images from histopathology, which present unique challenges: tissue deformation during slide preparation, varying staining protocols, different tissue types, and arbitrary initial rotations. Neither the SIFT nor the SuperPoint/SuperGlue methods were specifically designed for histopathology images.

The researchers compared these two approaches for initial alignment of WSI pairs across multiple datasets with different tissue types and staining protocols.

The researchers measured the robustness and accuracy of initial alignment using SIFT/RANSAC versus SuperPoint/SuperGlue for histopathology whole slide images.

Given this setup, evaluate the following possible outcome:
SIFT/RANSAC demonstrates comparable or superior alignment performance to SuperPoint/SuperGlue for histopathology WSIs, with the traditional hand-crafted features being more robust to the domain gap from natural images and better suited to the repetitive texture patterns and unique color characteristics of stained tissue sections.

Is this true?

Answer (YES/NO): NO